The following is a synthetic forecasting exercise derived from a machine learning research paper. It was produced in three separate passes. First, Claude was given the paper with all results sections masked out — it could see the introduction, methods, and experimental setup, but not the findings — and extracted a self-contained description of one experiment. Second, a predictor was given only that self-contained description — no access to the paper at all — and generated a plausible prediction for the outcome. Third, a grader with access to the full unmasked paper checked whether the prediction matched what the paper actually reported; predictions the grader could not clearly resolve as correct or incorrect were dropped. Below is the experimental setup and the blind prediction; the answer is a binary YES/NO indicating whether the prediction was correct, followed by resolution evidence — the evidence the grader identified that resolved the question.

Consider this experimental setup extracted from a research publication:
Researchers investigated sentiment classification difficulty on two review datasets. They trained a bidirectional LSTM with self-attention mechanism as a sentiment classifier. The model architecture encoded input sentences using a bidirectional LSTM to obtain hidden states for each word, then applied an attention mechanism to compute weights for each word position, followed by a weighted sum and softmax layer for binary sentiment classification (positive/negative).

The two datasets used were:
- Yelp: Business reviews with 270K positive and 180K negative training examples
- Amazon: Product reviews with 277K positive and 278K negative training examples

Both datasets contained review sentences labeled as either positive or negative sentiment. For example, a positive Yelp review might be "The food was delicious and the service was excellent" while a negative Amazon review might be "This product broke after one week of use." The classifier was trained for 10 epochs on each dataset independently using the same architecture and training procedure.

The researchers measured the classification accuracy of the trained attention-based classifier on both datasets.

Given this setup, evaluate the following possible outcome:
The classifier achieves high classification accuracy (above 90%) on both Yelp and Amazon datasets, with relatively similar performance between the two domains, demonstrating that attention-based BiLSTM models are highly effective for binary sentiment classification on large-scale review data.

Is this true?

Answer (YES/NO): NO